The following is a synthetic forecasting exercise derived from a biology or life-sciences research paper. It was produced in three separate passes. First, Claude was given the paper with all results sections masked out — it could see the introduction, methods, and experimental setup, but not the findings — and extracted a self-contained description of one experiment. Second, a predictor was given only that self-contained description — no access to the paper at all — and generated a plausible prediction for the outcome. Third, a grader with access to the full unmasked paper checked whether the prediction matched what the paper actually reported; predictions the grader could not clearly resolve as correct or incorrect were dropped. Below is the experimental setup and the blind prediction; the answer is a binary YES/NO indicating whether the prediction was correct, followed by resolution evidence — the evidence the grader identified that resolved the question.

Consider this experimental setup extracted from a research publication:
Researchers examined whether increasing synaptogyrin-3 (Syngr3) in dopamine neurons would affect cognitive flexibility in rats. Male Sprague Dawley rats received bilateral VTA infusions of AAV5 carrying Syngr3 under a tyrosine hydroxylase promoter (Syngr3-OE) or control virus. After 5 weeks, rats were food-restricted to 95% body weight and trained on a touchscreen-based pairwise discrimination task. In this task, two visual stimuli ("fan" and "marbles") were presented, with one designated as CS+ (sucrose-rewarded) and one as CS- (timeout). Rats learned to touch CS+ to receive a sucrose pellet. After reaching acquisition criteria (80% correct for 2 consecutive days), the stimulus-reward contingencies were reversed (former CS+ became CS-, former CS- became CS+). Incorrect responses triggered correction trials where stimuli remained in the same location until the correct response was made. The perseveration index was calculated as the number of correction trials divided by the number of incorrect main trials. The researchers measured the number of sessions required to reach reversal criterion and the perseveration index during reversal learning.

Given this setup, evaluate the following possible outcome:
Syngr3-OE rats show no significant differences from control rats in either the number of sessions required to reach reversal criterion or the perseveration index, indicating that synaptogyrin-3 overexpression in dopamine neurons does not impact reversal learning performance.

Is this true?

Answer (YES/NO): NO